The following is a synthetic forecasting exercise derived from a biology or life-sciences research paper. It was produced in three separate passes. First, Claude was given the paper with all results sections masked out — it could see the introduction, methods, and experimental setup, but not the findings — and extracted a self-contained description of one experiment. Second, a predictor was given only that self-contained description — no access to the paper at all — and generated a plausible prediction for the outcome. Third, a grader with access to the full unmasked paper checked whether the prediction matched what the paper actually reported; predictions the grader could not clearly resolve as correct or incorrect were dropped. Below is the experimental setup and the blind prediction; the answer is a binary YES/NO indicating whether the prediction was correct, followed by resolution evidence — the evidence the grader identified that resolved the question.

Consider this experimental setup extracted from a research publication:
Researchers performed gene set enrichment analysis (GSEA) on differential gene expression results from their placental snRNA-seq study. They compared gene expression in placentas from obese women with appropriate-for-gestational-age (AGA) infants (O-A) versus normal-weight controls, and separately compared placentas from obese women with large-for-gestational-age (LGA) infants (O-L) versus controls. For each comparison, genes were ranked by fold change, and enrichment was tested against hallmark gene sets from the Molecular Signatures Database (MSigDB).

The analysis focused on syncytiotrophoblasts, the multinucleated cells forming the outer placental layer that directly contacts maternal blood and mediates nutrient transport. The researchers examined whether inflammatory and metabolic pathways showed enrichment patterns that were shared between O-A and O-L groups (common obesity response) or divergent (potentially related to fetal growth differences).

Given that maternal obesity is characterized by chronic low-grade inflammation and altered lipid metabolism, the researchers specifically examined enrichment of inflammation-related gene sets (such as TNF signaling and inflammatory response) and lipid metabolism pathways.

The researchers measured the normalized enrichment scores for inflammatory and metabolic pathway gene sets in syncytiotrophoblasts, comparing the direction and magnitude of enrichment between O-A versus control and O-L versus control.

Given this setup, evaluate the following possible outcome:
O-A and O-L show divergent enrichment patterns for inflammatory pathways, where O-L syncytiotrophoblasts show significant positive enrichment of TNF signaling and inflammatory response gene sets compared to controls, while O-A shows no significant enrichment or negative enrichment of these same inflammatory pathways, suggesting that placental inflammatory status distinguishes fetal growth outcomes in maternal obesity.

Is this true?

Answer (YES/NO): NO